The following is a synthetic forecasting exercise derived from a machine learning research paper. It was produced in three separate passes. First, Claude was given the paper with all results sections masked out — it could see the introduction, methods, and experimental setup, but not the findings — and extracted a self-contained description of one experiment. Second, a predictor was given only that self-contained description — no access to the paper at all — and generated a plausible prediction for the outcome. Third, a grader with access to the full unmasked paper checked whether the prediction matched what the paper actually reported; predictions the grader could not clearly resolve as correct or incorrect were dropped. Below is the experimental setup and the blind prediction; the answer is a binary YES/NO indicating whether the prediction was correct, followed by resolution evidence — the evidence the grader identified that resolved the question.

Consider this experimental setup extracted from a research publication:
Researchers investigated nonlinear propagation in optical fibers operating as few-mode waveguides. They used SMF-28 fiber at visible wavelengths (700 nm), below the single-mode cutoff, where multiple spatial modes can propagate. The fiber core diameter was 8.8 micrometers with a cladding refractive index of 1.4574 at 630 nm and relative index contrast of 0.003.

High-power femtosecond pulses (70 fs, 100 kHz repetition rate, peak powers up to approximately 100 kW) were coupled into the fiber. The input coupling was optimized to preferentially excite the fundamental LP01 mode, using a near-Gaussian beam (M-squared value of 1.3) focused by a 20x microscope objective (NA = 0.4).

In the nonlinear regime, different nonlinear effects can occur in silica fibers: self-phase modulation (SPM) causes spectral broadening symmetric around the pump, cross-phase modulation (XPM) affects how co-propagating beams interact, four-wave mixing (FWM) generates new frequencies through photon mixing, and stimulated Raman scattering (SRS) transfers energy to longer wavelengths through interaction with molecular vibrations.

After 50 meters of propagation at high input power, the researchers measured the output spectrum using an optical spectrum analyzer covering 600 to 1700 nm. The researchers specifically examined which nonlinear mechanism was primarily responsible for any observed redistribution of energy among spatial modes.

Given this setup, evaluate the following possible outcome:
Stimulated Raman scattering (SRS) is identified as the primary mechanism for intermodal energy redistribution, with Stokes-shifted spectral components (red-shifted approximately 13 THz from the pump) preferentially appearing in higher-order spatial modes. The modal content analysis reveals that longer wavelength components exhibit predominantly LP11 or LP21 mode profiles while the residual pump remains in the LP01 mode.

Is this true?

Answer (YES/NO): NO